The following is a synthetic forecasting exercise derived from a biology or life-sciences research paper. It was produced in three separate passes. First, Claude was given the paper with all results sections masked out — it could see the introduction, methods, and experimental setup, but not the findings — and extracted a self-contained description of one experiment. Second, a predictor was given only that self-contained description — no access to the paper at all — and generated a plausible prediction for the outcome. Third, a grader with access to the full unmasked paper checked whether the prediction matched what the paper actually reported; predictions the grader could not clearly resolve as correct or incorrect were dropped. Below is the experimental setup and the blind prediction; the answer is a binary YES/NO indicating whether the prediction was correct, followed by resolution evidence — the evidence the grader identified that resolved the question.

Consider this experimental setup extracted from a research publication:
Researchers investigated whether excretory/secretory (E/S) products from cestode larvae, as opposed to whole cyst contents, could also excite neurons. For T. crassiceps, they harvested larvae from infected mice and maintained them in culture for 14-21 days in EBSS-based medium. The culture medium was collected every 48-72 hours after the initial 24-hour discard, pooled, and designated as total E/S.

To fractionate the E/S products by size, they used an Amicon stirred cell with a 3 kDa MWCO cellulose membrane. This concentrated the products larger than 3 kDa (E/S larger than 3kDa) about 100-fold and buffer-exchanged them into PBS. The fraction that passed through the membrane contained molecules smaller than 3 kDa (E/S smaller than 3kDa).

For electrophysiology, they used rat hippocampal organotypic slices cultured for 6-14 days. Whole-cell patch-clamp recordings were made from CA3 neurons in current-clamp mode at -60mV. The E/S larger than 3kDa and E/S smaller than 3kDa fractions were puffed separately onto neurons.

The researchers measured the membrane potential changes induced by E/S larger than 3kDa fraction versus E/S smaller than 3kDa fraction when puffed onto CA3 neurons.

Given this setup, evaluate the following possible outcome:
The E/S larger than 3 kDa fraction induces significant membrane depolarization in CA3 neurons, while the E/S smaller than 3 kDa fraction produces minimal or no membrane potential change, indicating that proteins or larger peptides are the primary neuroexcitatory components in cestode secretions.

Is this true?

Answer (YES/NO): NO